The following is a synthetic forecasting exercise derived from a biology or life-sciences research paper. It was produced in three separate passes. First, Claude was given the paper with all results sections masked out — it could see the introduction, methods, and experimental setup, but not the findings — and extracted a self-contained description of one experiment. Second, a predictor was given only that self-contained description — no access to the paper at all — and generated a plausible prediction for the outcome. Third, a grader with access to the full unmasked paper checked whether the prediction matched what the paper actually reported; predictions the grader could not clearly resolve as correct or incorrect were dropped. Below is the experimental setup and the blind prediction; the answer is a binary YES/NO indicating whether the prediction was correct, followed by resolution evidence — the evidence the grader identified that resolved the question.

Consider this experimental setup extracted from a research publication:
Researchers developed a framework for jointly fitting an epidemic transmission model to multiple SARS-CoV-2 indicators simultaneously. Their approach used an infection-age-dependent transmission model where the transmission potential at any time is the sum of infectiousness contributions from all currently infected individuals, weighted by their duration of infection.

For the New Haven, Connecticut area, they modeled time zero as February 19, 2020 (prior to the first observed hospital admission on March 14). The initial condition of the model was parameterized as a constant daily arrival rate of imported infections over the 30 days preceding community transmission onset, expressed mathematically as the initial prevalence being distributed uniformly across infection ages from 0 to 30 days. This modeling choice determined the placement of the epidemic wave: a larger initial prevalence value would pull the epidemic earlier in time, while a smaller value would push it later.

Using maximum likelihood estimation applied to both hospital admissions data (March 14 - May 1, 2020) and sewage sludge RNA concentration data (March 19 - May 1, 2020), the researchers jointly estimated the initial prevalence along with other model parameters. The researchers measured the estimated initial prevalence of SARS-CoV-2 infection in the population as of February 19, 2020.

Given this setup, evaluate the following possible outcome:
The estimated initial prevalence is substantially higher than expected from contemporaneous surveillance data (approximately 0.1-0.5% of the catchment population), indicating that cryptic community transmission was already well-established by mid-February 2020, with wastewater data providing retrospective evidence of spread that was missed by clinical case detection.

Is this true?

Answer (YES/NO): NO